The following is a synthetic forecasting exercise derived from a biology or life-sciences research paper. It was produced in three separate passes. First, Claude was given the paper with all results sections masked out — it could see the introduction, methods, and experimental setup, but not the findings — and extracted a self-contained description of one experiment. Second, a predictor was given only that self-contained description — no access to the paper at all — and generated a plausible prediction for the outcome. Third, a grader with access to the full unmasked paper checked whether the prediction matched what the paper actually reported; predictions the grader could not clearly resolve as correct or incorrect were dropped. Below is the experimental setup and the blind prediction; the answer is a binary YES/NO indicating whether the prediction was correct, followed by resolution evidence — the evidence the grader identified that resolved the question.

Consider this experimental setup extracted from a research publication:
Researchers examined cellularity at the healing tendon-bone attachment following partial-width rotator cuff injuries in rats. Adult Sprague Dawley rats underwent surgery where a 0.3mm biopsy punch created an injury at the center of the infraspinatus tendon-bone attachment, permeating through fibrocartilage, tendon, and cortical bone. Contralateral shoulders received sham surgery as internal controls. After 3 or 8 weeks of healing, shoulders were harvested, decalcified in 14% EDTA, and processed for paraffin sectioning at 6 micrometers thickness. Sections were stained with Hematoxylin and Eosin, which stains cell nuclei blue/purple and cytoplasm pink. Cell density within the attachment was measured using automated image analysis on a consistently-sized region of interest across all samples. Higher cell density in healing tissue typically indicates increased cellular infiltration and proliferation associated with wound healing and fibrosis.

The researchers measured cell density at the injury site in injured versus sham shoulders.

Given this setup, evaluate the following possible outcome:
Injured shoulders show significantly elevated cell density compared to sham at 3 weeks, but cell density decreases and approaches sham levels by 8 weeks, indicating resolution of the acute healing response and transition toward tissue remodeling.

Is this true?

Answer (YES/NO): NO